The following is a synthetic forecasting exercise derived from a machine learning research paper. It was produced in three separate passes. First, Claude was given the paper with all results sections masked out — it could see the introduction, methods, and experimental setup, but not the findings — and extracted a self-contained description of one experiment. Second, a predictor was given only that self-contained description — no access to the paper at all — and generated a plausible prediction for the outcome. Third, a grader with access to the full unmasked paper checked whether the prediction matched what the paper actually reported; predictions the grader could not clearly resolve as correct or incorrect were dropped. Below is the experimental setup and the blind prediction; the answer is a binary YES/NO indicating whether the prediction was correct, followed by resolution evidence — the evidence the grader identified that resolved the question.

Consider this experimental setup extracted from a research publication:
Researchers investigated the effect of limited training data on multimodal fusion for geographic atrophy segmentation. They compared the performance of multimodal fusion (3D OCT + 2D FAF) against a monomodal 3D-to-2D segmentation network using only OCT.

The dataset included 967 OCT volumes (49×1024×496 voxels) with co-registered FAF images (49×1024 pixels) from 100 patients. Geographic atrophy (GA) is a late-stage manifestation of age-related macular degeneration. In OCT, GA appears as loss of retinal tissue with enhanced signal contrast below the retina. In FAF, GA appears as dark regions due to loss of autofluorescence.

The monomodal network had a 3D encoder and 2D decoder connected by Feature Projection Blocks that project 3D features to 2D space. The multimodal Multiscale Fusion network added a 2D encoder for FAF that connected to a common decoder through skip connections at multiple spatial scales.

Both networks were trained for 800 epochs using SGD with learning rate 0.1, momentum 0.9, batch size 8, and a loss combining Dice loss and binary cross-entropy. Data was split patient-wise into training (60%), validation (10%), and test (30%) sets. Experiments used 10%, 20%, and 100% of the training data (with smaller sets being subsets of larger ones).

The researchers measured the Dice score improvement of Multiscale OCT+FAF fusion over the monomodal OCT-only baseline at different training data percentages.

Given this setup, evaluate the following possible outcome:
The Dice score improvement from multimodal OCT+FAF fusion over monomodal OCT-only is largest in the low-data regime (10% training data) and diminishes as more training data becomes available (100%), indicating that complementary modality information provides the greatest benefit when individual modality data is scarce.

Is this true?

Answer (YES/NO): YES